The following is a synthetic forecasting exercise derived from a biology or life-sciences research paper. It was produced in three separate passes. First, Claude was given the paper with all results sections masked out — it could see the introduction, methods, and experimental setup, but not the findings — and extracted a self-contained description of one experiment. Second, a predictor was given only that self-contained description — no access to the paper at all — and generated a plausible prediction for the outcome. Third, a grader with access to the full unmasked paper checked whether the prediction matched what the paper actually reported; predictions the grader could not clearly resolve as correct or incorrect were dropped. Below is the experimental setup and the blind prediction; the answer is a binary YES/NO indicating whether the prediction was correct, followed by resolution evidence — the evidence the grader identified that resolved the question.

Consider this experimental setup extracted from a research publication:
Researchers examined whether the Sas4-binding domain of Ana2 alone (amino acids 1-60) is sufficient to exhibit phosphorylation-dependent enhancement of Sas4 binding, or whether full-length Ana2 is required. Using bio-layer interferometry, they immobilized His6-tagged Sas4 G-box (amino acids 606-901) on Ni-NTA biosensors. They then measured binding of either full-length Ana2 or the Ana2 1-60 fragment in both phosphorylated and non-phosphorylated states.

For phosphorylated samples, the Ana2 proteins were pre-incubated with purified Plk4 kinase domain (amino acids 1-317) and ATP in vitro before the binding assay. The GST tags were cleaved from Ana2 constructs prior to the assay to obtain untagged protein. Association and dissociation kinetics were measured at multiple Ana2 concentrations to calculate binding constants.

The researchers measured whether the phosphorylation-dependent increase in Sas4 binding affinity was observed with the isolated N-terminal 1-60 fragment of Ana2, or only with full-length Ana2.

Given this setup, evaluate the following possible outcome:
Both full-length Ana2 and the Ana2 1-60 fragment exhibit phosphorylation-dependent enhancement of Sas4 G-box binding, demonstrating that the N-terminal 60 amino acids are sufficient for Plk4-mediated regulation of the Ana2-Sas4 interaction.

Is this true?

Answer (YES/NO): YES